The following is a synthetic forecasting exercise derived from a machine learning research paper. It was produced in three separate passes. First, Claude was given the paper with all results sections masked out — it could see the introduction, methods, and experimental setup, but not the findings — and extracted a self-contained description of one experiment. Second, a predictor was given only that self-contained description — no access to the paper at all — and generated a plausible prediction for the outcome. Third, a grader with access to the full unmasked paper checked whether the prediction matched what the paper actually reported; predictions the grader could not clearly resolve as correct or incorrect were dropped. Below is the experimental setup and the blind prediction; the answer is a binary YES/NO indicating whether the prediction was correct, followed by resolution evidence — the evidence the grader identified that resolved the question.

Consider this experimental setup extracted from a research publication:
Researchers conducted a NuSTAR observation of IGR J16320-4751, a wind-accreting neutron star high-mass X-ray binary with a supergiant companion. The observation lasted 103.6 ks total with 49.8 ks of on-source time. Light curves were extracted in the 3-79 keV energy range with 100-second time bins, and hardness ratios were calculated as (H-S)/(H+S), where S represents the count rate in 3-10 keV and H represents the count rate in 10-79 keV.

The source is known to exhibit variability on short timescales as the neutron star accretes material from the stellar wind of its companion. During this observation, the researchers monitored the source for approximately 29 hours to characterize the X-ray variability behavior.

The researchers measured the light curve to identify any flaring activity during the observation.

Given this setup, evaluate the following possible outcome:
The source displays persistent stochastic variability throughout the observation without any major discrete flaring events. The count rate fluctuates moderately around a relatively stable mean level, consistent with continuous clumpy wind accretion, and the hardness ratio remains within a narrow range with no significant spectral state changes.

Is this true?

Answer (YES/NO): NO